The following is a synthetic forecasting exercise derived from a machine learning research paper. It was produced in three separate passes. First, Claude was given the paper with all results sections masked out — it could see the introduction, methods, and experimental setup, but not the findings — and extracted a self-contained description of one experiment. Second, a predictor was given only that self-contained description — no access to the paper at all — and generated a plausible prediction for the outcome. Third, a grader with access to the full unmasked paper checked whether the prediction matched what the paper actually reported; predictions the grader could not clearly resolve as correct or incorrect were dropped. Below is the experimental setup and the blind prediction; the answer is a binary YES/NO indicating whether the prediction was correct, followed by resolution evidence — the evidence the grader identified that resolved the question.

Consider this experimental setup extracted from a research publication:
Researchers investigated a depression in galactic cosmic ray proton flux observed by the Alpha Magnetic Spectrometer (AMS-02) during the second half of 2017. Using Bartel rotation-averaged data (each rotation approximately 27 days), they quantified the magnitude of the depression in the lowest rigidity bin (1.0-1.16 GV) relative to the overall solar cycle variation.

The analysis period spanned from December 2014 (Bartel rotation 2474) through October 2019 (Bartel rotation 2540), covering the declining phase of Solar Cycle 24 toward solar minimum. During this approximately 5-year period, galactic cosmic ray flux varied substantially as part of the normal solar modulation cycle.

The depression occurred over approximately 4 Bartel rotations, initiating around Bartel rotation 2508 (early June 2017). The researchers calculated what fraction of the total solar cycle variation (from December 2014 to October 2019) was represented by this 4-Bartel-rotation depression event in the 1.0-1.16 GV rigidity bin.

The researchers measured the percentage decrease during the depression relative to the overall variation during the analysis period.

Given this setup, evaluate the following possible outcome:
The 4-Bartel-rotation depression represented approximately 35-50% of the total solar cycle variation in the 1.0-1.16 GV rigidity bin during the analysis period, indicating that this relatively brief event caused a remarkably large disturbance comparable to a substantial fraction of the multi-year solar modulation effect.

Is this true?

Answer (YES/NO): NO